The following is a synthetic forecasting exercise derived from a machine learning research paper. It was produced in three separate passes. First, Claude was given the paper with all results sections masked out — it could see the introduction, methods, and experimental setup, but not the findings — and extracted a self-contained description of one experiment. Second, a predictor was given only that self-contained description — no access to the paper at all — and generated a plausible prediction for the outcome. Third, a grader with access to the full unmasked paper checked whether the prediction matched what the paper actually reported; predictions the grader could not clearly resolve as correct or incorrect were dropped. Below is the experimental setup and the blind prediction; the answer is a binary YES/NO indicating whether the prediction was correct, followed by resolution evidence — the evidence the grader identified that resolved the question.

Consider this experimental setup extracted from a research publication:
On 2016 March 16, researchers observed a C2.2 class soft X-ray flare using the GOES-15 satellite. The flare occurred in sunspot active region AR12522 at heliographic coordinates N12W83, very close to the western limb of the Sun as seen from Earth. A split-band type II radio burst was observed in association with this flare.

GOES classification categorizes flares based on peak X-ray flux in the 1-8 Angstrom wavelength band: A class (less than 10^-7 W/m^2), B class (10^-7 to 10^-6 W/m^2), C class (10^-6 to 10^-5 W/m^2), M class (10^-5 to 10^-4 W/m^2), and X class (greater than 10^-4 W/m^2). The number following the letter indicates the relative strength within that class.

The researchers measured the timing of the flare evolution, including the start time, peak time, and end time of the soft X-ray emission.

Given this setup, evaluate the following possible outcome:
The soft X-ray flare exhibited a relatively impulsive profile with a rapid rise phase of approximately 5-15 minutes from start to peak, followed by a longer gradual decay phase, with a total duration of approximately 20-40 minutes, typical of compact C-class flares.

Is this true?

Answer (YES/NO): NO